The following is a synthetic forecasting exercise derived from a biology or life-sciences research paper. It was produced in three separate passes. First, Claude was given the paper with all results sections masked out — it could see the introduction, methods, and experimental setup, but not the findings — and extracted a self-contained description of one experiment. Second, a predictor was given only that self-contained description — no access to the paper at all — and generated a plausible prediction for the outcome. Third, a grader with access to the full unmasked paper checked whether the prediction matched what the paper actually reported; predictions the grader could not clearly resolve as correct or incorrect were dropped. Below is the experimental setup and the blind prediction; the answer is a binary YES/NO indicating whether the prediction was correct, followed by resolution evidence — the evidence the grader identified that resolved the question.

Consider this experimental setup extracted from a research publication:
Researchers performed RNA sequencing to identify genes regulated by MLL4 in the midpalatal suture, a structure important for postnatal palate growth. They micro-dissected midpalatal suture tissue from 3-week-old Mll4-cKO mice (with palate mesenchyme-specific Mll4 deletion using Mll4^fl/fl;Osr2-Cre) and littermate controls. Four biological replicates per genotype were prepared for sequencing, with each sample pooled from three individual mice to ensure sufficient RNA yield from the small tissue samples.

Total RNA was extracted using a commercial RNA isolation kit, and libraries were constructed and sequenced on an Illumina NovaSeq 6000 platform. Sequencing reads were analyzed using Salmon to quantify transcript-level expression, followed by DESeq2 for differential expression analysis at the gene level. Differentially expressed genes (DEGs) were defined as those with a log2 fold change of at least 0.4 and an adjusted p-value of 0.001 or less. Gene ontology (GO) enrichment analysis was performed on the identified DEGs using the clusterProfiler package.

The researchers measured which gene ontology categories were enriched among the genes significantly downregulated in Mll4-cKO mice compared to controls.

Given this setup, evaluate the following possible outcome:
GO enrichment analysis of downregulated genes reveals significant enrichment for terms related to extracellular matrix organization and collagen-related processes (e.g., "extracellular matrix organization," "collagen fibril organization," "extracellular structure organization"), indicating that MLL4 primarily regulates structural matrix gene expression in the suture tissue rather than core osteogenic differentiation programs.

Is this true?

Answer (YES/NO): NO